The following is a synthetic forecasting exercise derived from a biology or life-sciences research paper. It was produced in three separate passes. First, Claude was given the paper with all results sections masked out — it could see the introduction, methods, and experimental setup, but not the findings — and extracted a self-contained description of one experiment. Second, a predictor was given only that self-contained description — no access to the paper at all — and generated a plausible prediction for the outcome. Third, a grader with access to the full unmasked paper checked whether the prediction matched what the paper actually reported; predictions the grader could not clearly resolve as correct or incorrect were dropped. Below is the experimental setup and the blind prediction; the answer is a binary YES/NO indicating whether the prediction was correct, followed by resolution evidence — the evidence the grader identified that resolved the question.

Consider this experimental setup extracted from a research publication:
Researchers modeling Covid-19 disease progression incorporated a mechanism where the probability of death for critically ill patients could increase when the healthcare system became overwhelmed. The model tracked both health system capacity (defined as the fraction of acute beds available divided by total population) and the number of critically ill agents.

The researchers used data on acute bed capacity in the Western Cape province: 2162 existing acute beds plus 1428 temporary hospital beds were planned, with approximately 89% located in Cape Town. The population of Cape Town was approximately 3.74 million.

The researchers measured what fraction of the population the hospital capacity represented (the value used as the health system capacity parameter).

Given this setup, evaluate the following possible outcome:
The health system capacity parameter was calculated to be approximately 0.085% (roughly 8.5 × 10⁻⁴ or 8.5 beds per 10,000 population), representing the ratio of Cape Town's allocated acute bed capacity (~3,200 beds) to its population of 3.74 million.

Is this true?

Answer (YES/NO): NO